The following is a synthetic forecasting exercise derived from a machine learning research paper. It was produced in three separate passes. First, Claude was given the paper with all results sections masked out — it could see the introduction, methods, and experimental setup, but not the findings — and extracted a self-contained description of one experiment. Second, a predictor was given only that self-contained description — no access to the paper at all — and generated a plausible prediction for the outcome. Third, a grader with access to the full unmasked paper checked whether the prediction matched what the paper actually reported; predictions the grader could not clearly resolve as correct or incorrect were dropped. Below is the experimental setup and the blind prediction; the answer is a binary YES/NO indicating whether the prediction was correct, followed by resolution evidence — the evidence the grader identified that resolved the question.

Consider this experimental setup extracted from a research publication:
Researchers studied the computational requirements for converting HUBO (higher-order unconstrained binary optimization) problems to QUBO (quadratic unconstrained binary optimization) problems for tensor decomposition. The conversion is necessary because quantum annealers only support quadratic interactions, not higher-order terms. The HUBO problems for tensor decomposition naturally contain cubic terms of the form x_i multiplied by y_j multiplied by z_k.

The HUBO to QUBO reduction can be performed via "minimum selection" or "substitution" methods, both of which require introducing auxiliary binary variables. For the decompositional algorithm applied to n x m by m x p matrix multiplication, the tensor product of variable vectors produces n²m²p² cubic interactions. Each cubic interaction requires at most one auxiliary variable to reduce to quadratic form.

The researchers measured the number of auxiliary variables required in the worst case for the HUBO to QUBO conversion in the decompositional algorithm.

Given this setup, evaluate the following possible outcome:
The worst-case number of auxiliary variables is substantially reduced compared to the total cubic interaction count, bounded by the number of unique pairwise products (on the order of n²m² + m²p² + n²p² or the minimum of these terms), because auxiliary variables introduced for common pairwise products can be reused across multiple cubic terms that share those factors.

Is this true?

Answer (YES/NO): NO